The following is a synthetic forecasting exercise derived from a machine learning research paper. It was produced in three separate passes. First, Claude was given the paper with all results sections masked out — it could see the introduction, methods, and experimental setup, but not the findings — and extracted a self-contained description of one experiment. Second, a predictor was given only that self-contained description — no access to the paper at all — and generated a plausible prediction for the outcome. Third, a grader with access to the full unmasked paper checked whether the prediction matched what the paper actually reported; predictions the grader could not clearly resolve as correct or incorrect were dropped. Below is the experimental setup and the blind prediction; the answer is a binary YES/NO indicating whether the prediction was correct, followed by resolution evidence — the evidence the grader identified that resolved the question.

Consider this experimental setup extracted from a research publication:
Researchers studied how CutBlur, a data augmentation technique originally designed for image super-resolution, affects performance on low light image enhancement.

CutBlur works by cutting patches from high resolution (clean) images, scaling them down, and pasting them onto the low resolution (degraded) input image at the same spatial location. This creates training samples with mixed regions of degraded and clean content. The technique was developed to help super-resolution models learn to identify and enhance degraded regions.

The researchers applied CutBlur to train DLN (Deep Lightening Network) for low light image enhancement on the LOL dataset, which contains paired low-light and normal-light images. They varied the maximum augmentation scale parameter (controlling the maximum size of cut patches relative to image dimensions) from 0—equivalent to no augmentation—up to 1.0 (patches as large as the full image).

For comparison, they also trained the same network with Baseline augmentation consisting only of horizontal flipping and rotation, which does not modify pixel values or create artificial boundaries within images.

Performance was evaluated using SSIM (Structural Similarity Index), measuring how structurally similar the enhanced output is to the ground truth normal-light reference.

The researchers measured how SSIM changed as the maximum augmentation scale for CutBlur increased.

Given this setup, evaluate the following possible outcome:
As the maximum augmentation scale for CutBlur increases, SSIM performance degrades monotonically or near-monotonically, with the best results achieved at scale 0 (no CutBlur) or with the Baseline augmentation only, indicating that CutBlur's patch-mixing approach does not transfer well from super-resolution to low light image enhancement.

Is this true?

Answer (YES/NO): NO